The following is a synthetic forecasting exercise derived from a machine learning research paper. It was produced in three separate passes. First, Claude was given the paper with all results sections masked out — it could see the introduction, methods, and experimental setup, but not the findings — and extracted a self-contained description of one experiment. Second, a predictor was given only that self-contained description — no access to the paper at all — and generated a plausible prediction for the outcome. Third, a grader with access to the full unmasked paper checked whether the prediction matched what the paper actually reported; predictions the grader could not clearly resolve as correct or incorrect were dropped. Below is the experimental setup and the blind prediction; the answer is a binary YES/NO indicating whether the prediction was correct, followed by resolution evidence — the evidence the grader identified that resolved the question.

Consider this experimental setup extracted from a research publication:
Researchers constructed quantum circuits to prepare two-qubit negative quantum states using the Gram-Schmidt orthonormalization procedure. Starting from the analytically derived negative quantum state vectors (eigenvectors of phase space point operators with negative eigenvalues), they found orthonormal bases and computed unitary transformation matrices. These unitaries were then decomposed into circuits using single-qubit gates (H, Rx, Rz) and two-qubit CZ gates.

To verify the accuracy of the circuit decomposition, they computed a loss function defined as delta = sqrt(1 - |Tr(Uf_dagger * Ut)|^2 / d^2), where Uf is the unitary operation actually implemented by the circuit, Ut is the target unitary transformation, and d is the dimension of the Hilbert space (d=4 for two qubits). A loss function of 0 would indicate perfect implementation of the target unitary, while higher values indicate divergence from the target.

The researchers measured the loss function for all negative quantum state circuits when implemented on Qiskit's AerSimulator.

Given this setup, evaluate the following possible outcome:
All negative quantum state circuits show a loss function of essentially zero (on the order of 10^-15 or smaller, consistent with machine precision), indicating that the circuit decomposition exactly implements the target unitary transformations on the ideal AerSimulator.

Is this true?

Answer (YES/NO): NO